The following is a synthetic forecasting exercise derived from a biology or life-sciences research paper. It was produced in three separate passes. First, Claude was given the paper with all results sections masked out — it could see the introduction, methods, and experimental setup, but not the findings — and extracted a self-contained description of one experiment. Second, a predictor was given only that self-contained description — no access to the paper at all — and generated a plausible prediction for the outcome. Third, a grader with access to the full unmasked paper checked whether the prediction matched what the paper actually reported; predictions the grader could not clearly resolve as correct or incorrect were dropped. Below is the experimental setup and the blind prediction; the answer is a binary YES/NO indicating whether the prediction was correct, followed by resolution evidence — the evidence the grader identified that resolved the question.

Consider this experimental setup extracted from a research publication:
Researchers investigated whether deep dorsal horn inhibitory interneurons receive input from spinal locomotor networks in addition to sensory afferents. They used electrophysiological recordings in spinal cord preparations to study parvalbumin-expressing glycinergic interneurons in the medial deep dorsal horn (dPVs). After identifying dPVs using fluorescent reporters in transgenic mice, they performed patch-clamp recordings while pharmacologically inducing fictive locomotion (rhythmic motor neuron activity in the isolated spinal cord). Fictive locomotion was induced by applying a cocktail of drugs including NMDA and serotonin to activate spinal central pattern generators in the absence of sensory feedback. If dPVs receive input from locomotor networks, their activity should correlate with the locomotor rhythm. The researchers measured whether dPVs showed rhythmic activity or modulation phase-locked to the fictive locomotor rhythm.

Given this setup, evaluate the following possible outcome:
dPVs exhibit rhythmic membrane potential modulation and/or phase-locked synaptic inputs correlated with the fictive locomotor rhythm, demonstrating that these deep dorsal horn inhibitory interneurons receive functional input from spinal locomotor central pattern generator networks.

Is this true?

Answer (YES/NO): NO